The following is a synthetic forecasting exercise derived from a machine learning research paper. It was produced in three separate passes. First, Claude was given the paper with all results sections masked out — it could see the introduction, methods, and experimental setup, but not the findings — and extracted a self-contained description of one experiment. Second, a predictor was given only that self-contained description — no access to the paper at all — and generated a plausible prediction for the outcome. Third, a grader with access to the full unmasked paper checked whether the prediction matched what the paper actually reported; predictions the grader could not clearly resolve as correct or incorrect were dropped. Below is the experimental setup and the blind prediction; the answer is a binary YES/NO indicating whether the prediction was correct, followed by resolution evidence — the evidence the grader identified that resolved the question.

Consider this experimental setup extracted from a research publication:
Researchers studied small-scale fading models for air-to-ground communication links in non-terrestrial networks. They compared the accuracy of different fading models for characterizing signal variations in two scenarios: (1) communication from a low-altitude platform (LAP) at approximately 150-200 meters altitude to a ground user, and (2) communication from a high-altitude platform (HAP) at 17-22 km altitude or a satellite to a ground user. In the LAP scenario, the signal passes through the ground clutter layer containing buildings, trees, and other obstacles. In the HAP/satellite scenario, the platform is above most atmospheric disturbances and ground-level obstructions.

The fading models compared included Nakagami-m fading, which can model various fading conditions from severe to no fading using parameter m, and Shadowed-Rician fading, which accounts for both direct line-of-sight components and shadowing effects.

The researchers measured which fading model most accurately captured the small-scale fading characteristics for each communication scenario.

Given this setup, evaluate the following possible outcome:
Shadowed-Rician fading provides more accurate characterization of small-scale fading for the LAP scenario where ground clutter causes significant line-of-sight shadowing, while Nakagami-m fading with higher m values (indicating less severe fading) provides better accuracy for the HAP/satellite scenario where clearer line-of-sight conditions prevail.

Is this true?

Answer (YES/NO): NO